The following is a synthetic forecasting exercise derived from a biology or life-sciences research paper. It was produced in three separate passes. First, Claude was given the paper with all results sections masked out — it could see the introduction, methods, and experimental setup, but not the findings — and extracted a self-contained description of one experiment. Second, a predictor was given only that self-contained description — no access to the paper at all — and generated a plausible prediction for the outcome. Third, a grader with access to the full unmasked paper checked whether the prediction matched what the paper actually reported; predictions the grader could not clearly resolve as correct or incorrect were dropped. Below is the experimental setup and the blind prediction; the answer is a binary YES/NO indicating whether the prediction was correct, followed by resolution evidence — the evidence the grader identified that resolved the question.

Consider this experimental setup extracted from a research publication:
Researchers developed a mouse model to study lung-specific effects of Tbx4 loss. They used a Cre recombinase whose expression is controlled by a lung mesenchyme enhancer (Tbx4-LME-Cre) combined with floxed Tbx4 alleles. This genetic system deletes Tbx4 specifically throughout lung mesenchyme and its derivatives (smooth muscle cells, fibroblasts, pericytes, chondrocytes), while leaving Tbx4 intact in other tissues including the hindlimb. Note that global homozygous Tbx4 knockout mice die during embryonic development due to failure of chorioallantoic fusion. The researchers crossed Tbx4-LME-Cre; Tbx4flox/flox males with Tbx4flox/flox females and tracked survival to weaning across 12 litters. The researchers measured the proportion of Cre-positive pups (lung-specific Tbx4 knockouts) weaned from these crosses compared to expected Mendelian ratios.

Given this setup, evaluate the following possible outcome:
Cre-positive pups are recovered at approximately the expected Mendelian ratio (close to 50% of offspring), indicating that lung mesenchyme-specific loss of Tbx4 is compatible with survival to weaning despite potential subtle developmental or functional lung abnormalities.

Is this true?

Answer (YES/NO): YES